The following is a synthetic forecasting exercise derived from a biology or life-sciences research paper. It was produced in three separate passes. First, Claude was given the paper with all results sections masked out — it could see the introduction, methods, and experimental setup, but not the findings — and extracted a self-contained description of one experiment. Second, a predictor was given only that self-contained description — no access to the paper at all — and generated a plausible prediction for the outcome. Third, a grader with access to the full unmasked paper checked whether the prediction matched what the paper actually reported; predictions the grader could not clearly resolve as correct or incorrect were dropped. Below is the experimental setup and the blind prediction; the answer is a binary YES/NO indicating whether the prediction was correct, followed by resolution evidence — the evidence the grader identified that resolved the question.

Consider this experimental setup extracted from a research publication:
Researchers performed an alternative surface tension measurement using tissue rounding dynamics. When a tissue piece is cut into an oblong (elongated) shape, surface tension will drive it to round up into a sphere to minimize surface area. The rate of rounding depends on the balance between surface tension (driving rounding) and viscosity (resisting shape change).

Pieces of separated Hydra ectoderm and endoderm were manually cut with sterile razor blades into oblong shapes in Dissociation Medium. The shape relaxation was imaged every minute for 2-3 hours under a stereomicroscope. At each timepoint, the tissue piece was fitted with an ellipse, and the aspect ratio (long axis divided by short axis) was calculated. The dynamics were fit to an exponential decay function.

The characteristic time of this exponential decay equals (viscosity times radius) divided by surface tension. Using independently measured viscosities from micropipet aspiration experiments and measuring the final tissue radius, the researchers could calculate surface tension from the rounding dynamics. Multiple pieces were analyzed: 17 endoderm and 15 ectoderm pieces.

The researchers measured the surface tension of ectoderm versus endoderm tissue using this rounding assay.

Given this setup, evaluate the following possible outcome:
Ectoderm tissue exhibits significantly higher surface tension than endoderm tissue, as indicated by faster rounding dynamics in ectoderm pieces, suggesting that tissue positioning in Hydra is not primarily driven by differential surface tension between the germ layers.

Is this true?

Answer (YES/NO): NO